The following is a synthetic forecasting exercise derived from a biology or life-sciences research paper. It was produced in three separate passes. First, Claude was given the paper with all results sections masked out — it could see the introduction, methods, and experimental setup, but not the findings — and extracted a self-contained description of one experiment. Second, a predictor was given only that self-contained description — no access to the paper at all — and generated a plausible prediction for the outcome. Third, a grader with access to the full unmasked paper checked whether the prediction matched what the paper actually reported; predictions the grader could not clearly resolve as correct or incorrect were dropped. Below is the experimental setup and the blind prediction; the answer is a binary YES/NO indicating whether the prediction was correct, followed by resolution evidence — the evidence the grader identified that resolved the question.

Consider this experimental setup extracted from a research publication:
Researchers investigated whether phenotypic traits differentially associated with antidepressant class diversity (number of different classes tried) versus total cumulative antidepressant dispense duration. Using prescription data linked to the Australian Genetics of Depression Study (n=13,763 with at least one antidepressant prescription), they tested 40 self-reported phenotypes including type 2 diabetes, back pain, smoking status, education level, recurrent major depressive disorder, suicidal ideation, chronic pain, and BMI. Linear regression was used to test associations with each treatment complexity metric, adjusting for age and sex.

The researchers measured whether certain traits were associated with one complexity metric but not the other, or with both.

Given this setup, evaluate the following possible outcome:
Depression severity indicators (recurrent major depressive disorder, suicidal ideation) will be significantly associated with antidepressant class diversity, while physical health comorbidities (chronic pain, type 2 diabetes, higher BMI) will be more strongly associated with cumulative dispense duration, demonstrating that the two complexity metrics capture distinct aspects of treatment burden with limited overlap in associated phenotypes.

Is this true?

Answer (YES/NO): NO